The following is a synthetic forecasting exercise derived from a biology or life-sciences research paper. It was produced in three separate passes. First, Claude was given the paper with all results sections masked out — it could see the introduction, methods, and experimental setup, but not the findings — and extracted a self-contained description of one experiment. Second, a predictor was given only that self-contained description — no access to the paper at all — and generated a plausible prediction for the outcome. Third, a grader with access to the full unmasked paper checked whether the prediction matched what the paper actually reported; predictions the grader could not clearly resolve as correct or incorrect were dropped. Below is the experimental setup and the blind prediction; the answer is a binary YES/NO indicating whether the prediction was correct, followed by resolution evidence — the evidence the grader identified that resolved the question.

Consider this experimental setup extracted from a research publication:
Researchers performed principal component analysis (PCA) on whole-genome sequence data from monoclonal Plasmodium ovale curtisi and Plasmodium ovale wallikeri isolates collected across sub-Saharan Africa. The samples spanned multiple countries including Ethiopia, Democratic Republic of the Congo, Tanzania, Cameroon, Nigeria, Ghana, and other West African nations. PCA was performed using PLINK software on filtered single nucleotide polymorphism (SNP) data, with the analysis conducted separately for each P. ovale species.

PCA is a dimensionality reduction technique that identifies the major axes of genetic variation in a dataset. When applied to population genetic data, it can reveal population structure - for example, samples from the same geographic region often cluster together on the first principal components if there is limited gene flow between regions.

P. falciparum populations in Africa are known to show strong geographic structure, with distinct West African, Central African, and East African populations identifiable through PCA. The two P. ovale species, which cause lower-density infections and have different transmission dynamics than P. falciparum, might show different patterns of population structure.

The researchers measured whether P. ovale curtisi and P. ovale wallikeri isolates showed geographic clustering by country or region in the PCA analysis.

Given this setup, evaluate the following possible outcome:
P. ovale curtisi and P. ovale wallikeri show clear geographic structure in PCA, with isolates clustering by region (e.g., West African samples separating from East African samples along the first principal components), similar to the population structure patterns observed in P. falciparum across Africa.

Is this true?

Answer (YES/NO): YES